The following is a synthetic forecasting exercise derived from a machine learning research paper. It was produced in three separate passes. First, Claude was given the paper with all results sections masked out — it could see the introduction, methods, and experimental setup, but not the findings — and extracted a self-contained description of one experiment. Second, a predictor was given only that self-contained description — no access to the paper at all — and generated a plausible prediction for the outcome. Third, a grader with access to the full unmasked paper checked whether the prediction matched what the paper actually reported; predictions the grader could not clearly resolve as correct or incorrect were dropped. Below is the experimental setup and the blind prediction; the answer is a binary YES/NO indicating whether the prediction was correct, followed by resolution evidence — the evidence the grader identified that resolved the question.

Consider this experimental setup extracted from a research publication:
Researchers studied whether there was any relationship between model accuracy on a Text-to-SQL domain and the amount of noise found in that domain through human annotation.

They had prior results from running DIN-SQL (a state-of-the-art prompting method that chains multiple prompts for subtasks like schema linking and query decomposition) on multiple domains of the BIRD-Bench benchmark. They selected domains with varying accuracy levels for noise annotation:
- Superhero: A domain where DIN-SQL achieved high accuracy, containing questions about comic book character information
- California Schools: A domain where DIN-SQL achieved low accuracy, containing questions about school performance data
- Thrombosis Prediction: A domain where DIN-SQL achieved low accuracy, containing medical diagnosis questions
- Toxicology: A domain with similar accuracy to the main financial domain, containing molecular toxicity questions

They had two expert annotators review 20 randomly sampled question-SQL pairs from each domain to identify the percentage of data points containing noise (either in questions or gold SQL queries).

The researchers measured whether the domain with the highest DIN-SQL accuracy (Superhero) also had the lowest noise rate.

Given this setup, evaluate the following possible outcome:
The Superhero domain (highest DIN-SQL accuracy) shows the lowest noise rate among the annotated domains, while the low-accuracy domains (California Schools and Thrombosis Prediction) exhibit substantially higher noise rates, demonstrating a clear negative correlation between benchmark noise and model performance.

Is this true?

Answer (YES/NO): YES